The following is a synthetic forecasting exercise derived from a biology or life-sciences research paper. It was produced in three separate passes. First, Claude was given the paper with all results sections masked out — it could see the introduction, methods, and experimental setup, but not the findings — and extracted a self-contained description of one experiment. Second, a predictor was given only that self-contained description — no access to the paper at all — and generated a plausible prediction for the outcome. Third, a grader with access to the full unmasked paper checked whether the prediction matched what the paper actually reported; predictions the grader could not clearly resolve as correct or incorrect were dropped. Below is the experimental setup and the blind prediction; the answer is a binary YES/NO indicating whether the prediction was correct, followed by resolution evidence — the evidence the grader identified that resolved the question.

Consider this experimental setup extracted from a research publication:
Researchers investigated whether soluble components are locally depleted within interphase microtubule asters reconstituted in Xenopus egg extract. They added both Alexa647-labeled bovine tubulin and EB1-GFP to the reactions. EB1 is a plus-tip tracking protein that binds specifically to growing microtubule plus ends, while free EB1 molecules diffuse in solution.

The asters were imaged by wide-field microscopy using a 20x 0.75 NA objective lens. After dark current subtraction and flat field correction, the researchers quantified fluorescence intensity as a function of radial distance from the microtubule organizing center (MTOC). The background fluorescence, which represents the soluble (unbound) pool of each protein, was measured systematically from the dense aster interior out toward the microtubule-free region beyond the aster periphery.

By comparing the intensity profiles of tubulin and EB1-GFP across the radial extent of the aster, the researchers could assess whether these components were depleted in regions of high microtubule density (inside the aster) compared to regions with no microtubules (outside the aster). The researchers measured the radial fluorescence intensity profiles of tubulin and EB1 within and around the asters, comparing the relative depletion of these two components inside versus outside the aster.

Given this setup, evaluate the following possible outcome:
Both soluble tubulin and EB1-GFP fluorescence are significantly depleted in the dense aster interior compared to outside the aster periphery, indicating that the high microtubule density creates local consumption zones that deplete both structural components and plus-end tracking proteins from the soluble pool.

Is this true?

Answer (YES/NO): NO